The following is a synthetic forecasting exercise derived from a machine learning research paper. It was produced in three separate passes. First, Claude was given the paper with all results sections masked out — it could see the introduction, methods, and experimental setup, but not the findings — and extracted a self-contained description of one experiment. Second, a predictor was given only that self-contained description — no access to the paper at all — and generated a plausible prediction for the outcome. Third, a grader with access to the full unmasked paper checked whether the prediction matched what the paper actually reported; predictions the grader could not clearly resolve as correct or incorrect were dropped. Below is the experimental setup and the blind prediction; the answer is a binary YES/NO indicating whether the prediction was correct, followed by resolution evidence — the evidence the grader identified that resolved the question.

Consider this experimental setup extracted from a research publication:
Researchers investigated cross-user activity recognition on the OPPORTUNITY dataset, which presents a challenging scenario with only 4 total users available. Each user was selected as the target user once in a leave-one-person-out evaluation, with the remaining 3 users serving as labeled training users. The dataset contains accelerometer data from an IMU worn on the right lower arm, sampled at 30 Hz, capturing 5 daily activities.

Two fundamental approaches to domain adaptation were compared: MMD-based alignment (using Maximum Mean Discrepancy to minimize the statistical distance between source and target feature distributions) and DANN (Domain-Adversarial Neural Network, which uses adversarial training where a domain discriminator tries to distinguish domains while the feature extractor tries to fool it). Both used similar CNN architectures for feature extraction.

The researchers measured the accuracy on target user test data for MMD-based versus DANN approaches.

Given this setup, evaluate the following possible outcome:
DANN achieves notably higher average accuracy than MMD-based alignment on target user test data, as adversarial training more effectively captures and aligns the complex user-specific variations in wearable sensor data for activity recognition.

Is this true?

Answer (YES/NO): NO